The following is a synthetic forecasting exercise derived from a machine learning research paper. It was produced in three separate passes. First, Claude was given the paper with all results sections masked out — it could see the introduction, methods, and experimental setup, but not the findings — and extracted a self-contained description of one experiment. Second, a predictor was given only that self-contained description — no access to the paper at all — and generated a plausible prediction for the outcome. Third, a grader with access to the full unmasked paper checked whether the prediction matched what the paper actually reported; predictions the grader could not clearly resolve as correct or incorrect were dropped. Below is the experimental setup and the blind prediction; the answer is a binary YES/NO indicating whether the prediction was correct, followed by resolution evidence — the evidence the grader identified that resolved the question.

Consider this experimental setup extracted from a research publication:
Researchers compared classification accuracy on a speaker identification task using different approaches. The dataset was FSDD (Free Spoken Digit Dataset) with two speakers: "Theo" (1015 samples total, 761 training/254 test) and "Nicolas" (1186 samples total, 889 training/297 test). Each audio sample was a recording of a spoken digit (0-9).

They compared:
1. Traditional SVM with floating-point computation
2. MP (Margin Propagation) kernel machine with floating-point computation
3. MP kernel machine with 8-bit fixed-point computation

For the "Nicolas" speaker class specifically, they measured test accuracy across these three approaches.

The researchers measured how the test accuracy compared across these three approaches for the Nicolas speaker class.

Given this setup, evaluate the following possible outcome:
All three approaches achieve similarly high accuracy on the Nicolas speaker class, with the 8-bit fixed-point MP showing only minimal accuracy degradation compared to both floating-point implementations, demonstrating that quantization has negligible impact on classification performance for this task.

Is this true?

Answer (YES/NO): YES